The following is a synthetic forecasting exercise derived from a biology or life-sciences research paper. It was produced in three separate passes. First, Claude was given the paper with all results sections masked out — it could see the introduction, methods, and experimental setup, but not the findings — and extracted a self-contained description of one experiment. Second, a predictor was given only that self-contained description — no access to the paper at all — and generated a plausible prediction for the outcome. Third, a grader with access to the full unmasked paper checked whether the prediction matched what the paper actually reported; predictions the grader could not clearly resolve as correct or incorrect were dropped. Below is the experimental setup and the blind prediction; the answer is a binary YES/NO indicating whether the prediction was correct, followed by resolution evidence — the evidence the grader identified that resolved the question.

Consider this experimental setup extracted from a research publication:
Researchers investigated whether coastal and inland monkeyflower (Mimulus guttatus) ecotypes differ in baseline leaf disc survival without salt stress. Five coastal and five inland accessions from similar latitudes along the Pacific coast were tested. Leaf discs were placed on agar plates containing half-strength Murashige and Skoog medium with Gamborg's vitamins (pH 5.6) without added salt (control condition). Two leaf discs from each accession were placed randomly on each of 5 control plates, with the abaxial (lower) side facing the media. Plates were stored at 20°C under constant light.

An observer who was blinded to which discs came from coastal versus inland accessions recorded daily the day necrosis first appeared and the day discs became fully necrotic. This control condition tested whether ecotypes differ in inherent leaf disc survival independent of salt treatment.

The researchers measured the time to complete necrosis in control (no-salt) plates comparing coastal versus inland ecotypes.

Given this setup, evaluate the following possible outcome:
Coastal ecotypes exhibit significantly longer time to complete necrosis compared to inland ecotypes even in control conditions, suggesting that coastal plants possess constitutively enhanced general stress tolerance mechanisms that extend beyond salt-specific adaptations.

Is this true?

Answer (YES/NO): NO